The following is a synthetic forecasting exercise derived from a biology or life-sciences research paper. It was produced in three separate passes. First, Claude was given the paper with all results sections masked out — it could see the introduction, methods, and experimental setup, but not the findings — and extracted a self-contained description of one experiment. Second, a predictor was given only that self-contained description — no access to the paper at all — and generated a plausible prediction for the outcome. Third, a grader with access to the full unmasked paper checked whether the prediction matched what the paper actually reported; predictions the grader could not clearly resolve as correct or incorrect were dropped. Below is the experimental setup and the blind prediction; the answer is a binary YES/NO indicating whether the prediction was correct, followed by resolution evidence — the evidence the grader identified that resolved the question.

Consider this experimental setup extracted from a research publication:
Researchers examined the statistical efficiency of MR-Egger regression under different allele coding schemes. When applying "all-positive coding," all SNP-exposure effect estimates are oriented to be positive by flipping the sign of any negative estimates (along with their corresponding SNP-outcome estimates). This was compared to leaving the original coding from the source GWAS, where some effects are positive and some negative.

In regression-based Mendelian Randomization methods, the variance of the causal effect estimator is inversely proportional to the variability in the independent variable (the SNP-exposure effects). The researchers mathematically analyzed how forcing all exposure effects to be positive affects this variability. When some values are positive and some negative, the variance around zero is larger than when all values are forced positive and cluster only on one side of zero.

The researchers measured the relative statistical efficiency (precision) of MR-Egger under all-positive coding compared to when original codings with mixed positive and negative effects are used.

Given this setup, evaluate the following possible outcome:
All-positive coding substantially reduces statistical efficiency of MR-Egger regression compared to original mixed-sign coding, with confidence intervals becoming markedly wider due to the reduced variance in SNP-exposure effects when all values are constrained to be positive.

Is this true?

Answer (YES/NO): YES